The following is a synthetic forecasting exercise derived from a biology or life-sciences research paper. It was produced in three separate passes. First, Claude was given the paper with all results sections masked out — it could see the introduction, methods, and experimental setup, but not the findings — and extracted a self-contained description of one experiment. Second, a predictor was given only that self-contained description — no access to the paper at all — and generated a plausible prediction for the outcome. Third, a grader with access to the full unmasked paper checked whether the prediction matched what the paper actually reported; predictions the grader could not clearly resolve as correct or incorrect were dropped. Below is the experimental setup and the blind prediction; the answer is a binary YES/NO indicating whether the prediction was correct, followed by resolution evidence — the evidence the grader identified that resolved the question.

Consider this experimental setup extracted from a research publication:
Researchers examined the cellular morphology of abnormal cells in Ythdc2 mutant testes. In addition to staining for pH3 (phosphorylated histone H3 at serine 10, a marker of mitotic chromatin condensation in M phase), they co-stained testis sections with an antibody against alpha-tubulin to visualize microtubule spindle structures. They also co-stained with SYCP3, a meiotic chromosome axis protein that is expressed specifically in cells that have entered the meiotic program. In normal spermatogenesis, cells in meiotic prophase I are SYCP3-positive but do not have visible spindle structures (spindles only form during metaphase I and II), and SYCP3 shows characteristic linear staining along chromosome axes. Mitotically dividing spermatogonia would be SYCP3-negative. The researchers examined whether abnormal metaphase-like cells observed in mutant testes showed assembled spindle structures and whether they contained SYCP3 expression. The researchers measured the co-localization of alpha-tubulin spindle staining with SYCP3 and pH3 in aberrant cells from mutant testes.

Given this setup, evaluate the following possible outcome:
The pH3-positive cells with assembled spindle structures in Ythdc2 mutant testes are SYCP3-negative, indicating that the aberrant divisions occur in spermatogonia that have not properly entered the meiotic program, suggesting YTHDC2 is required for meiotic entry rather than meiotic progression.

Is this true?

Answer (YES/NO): NO